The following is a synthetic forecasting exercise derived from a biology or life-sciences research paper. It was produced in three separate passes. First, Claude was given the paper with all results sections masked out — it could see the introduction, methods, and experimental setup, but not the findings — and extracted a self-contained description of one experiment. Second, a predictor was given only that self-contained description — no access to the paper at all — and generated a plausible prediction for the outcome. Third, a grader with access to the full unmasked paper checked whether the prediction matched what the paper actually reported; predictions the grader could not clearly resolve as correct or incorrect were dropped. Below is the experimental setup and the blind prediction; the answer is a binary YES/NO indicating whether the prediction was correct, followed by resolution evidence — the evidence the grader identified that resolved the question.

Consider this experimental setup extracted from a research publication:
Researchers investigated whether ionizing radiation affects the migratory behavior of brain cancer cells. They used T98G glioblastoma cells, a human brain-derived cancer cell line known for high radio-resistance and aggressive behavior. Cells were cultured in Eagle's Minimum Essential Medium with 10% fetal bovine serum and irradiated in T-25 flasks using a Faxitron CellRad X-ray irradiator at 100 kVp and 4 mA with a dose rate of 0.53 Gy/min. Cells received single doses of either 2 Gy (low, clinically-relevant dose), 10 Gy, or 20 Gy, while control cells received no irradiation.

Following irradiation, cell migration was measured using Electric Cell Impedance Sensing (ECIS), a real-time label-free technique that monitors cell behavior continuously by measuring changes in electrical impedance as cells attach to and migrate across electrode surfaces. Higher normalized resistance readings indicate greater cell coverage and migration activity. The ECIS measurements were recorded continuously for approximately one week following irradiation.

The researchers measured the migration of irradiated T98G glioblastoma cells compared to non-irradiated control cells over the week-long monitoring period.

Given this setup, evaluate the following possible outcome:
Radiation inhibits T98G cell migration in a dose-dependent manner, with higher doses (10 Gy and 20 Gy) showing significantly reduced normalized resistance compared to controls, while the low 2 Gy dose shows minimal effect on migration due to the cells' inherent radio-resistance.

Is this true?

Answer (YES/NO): NO